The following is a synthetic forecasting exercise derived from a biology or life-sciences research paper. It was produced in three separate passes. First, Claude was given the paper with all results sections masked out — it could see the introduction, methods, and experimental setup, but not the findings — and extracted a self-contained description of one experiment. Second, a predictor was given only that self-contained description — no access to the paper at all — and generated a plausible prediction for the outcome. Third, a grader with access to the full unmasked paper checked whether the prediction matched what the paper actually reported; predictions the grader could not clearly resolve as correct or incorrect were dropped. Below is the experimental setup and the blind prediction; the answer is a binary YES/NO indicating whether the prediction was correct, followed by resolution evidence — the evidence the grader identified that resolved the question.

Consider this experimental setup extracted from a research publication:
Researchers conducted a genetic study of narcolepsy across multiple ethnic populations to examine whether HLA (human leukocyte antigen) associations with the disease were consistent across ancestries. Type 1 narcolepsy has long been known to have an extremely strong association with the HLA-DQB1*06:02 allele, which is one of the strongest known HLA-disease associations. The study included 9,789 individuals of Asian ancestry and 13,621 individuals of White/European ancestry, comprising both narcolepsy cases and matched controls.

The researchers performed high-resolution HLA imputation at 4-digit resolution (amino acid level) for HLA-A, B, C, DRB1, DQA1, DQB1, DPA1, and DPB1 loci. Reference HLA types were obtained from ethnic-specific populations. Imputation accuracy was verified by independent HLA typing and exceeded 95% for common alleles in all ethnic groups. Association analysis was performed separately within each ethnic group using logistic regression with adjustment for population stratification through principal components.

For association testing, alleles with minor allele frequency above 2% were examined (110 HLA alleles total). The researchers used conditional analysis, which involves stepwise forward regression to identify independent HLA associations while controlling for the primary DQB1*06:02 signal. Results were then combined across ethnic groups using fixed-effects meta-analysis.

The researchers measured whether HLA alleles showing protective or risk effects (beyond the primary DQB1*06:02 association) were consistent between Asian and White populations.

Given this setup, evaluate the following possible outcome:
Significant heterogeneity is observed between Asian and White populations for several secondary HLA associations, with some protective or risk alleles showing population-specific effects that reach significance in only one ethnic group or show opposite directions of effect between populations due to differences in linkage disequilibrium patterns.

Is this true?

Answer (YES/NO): NO